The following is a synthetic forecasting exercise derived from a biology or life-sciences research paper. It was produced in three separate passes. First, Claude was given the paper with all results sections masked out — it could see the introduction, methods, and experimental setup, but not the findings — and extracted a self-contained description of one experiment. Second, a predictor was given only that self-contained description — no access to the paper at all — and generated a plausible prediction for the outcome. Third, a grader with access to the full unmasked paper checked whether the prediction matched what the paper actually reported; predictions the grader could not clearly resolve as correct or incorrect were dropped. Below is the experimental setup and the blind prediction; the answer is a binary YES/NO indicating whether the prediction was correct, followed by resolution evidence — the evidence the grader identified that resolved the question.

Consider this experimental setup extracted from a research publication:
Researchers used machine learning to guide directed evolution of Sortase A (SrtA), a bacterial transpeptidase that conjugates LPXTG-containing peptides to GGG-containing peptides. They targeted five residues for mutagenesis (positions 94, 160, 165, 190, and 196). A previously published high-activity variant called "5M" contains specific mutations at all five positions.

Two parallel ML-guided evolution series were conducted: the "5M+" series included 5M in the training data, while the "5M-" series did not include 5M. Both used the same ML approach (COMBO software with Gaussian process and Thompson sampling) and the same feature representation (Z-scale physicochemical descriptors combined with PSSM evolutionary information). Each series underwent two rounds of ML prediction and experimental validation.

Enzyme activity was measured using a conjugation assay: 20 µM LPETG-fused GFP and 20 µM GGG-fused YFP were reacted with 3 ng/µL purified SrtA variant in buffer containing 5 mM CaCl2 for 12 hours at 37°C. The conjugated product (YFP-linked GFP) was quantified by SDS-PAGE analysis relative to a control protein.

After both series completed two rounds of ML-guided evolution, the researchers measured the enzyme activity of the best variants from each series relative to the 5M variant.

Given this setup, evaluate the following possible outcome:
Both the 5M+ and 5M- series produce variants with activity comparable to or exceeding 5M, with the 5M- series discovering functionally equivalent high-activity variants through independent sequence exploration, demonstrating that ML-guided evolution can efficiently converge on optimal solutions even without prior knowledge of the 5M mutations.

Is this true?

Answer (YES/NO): YES